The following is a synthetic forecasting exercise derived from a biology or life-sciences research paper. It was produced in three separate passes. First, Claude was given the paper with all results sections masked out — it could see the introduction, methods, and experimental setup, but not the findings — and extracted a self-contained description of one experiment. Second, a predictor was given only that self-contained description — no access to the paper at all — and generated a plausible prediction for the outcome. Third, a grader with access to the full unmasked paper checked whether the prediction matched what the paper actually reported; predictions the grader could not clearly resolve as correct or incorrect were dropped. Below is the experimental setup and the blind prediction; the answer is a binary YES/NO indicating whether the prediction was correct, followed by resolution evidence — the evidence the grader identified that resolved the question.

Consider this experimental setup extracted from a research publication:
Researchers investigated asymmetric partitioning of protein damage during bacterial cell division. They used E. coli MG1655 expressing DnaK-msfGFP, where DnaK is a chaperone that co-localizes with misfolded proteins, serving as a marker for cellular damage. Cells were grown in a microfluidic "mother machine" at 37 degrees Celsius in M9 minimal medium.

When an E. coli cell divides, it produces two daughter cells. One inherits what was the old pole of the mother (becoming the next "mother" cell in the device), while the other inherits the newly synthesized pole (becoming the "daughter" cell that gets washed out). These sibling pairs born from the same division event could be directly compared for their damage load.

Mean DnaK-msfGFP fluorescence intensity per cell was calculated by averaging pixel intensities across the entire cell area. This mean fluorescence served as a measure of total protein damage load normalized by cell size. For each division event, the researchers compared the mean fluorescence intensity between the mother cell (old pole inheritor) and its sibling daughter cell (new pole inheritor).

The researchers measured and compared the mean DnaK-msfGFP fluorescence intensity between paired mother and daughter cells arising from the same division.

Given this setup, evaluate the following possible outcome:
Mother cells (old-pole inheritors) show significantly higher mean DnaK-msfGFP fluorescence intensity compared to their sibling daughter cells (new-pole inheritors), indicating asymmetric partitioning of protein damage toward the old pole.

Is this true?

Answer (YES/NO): YES